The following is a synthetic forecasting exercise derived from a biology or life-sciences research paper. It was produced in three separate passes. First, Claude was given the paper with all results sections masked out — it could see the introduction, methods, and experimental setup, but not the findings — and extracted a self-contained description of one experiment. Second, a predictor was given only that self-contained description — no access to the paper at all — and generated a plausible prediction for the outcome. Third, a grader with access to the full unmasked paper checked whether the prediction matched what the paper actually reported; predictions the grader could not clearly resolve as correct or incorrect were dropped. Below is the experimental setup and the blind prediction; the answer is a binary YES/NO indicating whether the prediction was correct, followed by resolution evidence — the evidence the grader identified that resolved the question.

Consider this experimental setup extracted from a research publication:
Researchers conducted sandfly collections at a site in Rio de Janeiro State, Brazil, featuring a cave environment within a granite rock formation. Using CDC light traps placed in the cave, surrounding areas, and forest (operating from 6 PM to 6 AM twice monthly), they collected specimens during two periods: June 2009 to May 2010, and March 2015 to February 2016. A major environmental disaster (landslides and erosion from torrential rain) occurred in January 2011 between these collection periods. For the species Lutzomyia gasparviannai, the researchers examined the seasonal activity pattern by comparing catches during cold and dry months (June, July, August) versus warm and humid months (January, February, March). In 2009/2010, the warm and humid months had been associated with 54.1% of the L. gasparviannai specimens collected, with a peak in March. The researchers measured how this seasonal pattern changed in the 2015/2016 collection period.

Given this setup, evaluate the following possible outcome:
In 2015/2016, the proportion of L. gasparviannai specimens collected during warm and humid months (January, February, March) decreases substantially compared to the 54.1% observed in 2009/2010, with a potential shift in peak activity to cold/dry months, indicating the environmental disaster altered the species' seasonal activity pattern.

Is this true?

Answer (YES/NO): NO